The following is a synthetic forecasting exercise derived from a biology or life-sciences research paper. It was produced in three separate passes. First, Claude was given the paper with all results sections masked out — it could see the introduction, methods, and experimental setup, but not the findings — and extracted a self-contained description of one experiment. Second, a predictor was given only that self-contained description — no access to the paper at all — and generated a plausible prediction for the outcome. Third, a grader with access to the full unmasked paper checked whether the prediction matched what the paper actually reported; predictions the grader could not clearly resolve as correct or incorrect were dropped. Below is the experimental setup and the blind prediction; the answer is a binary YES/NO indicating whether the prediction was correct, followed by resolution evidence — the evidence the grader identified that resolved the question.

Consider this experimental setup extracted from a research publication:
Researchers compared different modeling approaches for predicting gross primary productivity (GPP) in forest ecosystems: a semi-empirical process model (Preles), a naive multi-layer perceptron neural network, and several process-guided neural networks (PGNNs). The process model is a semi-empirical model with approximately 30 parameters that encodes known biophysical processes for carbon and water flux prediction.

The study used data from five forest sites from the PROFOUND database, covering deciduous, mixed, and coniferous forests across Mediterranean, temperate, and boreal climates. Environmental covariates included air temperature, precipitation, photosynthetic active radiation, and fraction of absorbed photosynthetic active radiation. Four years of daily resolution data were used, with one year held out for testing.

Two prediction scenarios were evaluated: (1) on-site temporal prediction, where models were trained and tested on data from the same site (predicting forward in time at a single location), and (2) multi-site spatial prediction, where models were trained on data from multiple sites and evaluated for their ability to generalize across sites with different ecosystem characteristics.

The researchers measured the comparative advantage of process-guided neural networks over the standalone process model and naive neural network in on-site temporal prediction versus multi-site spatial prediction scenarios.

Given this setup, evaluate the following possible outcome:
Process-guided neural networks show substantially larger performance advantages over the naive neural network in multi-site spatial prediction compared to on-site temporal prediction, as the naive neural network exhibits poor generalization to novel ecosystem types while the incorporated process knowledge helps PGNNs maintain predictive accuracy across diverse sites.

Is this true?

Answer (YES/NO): YES